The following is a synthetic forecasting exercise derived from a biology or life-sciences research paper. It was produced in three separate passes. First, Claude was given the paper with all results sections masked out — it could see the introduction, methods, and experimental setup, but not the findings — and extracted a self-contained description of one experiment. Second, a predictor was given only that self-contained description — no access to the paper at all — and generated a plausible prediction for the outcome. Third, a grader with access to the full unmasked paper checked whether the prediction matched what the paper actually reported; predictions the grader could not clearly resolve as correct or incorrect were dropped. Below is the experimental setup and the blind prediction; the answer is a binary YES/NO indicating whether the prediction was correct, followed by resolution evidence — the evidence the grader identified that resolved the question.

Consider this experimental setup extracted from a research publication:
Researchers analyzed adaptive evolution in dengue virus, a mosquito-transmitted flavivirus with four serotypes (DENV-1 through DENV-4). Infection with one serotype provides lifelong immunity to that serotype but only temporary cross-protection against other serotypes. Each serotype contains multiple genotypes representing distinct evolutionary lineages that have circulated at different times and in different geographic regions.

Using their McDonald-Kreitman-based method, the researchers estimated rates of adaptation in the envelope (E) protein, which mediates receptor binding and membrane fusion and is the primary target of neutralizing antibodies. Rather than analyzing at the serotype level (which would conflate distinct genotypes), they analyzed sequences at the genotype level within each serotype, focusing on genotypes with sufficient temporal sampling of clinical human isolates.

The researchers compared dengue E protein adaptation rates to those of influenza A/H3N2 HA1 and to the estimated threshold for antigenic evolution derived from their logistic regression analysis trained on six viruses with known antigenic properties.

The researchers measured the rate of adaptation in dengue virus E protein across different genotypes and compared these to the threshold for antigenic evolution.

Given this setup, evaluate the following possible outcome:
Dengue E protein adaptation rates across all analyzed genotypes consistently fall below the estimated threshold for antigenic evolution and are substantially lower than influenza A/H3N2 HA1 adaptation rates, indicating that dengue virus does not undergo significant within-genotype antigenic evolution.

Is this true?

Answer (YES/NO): YES